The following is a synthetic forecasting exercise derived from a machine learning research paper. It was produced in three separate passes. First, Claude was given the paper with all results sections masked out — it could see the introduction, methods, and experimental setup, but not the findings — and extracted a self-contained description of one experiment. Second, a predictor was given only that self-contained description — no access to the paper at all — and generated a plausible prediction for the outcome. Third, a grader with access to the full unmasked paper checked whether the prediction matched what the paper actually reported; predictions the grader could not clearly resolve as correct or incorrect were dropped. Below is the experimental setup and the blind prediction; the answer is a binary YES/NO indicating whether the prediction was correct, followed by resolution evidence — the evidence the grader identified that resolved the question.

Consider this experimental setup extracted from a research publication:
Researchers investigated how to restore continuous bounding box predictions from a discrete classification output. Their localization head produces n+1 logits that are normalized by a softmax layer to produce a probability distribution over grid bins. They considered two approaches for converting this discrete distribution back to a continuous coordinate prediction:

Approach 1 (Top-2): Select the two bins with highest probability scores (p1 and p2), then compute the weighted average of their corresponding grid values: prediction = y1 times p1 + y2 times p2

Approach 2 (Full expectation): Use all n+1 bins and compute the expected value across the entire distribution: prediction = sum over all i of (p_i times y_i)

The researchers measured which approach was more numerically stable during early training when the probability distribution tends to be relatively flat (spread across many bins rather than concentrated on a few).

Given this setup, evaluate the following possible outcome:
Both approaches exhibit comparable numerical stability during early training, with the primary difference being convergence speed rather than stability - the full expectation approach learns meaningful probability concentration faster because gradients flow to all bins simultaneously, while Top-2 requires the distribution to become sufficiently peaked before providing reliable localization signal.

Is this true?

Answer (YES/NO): NO